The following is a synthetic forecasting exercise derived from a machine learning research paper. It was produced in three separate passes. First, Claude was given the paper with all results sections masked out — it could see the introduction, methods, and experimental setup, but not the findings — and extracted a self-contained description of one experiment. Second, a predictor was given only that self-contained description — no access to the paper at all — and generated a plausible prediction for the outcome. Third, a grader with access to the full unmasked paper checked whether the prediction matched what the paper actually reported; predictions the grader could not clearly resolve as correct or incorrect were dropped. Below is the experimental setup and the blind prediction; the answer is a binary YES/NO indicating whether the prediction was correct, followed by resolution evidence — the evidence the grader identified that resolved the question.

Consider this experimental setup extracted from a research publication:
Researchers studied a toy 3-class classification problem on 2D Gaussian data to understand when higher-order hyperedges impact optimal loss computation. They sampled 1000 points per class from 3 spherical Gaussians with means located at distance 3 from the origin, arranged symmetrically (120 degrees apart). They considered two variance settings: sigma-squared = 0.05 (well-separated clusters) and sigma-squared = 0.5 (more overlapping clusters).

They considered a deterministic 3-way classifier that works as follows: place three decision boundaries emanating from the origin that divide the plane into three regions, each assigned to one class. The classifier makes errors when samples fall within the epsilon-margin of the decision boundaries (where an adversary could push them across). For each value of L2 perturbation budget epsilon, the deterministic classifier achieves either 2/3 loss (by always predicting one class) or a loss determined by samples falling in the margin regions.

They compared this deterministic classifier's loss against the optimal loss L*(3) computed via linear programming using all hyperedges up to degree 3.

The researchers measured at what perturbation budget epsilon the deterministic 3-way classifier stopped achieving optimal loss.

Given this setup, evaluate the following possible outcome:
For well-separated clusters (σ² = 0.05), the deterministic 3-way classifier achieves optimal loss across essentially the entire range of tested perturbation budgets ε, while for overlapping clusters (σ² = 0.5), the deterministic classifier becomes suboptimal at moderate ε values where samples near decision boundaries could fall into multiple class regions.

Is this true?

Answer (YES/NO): NO